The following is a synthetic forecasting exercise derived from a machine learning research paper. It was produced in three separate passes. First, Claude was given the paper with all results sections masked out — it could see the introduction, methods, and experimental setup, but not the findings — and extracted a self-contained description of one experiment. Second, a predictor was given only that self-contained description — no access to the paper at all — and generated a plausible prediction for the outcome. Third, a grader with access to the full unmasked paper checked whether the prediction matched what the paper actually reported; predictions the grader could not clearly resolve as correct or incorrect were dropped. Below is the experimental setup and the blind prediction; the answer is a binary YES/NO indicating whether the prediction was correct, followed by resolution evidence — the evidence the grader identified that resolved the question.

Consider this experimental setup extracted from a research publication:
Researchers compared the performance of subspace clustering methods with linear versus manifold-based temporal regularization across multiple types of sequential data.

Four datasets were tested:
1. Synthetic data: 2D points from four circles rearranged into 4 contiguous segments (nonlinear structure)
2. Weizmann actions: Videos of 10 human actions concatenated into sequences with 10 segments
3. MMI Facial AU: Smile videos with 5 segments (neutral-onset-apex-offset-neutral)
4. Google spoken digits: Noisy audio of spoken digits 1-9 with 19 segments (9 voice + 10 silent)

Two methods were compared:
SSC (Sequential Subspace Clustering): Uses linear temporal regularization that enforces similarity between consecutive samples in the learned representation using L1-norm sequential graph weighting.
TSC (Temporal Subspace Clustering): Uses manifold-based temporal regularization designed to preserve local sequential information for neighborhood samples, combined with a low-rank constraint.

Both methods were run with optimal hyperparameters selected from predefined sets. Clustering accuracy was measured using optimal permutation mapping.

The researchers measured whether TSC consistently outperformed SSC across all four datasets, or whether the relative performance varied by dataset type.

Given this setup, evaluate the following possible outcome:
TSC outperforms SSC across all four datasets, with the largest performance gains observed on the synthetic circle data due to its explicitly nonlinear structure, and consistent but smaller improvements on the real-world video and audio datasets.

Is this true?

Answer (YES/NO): NO